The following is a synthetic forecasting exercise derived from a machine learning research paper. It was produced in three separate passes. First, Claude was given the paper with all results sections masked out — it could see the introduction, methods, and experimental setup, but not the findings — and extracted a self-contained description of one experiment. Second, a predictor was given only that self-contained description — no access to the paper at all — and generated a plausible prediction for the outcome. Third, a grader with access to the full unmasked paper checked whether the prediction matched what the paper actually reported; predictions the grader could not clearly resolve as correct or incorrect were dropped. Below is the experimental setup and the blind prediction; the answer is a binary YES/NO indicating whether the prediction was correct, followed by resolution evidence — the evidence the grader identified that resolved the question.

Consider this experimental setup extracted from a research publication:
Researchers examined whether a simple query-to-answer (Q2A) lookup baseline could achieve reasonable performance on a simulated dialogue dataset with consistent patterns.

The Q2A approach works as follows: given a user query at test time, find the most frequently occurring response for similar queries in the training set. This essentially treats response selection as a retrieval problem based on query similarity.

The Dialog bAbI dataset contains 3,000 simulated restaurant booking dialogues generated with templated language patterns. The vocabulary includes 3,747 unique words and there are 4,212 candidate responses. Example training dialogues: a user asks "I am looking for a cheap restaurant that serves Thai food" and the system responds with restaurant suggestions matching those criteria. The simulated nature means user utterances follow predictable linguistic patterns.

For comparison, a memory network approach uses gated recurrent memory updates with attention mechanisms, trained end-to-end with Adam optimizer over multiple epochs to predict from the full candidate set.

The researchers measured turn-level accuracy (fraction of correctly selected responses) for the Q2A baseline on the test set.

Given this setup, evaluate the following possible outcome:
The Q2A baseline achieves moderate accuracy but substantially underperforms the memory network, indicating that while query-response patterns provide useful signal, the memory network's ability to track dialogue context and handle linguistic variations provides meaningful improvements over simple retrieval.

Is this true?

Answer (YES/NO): NO